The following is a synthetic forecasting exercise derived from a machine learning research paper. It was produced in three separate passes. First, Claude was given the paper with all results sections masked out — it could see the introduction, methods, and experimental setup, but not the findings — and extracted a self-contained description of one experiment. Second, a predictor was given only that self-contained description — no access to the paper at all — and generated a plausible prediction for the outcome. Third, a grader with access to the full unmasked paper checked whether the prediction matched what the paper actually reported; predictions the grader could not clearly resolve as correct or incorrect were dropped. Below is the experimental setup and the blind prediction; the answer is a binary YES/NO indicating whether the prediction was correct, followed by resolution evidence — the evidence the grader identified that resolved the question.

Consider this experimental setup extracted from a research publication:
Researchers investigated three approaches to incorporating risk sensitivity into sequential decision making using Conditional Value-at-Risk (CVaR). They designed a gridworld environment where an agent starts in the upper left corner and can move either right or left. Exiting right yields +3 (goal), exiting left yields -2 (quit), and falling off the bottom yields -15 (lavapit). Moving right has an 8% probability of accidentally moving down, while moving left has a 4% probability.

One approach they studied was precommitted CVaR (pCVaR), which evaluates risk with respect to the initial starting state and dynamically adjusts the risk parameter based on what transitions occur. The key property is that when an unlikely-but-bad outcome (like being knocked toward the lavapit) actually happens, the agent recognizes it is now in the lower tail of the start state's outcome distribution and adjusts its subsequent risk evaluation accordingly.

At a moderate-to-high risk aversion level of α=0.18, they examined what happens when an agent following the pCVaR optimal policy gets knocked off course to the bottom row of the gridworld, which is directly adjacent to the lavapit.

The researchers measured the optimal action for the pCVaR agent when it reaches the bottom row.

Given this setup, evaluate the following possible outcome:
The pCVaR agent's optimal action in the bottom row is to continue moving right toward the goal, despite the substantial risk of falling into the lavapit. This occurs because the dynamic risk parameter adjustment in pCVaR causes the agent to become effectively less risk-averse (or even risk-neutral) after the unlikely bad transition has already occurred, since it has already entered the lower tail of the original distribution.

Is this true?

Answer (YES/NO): YES